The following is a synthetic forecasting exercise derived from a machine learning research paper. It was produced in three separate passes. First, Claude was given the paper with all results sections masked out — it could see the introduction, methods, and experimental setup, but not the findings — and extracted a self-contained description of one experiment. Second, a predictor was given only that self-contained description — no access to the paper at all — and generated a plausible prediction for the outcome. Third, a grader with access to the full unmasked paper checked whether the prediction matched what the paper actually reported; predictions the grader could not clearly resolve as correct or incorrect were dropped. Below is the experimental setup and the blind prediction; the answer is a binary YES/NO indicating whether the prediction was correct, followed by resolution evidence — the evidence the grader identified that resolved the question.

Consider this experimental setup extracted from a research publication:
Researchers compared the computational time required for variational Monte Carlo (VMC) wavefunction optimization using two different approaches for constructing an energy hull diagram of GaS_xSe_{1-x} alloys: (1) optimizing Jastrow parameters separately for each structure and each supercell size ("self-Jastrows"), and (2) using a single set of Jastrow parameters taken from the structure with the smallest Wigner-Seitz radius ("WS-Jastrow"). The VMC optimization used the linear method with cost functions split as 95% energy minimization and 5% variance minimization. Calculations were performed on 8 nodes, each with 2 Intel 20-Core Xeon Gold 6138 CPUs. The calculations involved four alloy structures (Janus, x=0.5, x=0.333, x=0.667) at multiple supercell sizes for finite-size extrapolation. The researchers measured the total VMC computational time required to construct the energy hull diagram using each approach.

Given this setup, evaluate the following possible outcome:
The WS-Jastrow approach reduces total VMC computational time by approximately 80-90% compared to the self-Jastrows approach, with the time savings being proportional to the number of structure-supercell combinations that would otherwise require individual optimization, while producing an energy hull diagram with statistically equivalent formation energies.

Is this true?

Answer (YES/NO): NO